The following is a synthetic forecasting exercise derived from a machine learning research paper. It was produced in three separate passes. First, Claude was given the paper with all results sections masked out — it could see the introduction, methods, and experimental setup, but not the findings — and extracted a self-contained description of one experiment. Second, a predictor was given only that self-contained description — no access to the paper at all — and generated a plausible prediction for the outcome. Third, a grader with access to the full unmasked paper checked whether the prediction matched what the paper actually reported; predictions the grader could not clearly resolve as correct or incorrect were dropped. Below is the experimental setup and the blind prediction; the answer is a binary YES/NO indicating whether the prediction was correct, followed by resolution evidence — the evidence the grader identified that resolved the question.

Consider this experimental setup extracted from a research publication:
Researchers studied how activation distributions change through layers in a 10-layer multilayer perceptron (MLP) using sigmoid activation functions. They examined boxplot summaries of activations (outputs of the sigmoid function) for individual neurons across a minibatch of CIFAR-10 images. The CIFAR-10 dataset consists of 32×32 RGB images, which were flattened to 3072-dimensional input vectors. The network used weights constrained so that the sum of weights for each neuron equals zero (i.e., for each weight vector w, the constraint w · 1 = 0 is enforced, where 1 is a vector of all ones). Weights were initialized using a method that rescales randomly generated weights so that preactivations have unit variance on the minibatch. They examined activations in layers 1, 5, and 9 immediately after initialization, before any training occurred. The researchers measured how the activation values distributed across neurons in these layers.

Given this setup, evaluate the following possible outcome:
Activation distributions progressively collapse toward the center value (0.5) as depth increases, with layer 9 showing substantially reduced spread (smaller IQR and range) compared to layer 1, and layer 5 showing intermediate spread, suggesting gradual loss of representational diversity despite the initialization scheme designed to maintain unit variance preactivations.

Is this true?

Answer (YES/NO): NO